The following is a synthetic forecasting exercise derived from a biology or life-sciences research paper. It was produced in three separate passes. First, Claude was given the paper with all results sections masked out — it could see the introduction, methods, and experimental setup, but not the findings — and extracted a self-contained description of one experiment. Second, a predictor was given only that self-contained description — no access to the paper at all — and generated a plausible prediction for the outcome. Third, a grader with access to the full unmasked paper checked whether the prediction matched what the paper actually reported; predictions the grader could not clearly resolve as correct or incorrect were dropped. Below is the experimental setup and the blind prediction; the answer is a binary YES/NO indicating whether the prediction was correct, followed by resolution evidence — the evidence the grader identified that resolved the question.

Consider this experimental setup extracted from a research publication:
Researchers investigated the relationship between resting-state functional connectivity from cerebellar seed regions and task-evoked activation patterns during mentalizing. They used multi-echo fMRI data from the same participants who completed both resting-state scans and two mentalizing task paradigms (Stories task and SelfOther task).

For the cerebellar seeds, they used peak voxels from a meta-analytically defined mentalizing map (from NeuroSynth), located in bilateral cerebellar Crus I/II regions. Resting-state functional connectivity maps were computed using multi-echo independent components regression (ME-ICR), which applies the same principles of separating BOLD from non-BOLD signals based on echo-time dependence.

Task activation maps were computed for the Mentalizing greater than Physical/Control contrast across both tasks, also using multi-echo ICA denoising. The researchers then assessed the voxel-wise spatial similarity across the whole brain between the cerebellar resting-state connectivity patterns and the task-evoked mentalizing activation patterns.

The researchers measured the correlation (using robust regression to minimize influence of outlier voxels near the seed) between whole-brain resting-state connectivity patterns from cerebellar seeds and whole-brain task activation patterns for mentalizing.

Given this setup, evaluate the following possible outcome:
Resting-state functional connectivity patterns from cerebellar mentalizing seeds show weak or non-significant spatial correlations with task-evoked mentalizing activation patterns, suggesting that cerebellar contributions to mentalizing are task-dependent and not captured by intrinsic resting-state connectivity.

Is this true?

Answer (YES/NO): NO